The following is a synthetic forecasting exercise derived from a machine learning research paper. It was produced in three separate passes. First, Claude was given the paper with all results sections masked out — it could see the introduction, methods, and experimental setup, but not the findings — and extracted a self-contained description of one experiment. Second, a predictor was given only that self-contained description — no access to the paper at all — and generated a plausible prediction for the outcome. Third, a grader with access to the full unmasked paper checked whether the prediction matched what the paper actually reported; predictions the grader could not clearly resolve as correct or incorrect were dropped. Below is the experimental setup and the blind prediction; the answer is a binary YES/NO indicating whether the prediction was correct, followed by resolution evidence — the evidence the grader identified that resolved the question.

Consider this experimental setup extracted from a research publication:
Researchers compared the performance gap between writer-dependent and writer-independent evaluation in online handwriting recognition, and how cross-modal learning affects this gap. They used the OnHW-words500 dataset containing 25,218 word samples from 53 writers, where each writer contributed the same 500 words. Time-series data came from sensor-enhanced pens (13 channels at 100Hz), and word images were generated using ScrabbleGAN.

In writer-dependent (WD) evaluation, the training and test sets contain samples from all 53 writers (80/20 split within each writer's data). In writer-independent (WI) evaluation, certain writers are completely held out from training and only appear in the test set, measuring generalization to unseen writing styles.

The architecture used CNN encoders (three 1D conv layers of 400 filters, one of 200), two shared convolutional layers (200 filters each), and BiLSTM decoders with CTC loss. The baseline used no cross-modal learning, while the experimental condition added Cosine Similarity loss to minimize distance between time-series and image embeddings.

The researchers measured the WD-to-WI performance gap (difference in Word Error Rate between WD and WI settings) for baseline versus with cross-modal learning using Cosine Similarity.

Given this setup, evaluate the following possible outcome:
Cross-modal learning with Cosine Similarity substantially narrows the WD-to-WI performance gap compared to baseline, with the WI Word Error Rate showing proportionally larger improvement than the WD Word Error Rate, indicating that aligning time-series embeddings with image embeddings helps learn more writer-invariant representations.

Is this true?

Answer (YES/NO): NO